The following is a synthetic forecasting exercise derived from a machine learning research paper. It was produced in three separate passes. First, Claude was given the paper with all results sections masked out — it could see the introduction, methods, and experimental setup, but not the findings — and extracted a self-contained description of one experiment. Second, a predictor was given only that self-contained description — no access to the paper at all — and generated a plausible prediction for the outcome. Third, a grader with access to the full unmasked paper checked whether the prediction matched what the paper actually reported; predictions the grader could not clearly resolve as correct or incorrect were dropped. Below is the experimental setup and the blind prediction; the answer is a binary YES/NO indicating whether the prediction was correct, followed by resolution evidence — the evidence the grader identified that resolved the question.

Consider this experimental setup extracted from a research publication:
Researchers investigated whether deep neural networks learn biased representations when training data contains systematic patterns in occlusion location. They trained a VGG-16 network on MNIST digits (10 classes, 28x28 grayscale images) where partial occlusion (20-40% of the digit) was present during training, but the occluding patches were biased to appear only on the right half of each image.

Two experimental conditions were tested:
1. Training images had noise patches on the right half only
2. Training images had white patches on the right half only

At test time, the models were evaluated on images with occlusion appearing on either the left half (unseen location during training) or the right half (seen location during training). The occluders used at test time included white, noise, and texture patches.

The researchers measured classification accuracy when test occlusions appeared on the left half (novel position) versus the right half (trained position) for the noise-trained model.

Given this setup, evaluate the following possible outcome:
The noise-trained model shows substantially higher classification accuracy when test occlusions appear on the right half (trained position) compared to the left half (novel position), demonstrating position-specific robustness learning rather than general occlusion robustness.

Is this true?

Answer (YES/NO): YES